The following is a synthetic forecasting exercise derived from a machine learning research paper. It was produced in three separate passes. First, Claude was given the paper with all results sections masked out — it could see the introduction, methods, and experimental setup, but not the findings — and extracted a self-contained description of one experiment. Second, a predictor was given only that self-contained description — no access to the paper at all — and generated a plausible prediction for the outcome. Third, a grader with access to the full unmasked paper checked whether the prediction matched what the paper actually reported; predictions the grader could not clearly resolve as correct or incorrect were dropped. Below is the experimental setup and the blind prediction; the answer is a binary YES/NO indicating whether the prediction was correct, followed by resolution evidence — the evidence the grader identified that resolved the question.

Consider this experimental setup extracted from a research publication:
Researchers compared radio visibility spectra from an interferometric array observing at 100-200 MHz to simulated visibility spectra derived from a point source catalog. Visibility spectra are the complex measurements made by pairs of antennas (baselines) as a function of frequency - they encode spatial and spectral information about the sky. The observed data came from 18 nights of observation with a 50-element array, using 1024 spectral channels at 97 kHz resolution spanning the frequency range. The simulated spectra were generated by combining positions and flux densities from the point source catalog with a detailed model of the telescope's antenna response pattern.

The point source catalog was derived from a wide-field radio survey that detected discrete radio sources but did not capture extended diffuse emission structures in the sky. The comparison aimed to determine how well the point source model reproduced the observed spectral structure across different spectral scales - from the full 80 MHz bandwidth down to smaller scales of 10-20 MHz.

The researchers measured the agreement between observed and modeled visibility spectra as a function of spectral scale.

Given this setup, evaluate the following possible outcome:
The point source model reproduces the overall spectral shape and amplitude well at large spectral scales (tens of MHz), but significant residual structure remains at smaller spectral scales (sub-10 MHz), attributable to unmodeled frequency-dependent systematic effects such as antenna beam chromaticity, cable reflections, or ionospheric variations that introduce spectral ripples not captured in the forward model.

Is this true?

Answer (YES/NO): NO